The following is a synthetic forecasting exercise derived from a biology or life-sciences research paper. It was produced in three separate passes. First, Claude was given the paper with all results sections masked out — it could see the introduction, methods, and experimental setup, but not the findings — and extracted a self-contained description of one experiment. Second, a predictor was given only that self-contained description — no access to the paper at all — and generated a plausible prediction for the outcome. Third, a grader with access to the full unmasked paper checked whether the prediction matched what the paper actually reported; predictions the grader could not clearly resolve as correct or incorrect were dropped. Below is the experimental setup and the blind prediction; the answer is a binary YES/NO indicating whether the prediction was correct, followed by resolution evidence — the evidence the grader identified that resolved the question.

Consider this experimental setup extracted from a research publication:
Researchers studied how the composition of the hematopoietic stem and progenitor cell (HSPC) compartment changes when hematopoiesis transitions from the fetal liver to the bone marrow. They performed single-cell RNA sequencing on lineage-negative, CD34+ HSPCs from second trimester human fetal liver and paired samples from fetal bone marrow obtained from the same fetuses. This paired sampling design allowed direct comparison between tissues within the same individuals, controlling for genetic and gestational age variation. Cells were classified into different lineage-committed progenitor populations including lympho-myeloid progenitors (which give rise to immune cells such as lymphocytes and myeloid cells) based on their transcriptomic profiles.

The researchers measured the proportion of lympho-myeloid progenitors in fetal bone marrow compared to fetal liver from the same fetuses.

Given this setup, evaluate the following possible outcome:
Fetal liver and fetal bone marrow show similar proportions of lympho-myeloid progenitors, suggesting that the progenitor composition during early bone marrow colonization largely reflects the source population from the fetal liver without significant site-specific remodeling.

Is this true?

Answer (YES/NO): NO